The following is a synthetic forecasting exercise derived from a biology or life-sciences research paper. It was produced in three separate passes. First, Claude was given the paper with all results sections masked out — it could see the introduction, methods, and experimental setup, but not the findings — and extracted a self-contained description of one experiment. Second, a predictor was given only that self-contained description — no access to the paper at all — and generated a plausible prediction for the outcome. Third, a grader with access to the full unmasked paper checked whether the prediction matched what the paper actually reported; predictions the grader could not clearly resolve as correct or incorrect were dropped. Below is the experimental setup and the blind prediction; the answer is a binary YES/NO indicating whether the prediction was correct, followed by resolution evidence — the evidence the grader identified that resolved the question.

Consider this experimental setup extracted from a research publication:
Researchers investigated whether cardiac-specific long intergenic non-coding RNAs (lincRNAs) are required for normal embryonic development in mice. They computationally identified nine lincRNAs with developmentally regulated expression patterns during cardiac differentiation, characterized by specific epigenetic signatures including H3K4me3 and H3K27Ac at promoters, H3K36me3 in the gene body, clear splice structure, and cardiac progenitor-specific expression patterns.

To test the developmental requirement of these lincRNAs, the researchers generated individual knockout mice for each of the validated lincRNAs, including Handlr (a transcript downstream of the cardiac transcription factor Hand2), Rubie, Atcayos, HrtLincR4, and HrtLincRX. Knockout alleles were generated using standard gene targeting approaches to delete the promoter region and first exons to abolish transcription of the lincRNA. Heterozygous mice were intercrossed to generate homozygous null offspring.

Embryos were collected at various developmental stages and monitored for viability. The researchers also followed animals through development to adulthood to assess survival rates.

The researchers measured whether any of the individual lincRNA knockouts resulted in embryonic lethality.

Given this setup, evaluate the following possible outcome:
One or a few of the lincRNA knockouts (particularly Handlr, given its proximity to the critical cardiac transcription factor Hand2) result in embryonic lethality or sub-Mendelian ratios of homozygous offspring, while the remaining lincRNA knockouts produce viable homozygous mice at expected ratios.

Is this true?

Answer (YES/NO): NO